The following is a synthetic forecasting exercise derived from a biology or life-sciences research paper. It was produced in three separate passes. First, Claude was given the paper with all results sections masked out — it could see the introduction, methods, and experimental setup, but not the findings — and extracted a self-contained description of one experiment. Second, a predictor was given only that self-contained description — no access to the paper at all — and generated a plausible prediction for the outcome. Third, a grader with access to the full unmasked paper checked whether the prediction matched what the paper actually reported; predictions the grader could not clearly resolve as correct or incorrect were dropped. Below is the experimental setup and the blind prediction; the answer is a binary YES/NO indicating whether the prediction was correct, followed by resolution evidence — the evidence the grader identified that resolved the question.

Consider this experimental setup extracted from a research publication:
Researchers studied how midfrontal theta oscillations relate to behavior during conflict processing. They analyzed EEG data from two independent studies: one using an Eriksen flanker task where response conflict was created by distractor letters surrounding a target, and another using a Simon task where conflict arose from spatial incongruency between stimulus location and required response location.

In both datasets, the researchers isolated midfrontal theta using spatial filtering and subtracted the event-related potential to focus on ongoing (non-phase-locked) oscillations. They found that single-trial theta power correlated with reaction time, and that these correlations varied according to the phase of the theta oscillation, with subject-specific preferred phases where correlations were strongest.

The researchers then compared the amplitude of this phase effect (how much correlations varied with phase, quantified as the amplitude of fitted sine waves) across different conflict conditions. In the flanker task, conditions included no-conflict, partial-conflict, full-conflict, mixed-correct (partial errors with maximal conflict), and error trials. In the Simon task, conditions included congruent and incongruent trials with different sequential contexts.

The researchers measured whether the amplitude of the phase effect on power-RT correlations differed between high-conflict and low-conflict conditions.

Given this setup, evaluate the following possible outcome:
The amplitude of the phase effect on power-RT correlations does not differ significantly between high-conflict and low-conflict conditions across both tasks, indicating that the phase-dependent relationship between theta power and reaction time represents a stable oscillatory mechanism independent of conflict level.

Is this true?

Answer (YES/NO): YES